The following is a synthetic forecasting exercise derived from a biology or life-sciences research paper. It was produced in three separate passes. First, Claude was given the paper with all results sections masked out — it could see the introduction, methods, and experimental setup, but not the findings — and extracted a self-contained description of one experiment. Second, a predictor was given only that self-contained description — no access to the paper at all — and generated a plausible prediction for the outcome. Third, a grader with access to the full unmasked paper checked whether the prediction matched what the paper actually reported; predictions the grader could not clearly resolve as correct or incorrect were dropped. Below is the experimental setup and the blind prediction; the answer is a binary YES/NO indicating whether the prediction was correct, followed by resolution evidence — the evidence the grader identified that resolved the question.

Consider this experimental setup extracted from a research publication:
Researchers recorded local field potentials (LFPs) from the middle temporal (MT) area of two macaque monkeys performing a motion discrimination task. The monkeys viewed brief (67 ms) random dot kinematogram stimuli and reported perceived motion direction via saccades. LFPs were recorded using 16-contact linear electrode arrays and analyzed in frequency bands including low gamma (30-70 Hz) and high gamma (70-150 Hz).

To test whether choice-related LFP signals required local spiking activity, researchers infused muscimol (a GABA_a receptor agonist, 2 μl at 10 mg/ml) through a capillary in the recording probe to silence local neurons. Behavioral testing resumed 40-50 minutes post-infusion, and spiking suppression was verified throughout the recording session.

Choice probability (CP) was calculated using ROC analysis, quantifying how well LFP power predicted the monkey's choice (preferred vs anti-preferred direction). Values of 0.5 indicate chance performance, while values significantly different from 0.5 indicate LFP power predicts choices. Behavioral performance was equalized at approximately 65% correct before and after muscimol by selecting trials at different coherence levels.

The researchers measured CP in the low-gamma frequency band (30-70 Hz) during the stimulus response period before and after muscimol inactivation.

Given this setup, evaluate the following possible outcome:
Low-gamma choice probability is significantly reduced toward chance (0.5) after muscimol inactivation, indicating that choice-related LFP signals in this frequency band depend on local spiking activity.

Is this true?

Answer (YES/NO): NO